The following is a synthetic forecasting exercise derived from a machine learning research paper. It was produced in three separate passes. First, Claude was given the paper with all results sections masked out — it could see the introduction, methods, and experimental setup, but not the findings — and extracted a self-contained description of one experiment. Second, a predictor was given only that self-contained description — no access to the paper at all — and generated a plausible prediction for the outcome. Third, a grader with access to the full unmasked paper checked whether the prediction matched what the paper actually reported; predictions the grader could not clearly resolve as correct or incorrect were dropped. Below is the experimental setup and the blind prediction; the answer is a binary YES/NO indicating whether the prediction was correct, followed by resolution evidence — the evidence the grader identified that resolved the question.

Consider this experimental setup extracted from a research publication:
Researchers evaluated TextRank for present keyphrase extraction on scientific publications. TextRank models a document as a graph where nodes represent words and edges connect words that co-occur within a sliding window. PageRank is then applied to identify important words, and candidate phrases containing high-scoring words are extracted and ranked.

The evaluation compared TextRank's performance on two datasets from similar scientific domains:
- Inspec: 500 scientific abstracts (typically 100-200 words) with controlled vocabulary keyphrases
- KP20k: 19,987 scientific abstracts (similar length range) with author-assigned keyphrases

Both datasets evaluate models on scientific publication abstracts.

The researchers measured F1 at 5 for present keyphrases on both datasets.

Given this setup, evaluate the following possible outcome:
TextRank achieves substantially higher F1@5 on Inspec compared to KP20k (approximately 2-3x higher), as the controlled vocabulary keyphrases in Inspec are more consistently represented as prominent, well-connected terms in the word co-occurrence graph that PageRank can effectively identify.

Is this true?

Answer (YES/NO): NO